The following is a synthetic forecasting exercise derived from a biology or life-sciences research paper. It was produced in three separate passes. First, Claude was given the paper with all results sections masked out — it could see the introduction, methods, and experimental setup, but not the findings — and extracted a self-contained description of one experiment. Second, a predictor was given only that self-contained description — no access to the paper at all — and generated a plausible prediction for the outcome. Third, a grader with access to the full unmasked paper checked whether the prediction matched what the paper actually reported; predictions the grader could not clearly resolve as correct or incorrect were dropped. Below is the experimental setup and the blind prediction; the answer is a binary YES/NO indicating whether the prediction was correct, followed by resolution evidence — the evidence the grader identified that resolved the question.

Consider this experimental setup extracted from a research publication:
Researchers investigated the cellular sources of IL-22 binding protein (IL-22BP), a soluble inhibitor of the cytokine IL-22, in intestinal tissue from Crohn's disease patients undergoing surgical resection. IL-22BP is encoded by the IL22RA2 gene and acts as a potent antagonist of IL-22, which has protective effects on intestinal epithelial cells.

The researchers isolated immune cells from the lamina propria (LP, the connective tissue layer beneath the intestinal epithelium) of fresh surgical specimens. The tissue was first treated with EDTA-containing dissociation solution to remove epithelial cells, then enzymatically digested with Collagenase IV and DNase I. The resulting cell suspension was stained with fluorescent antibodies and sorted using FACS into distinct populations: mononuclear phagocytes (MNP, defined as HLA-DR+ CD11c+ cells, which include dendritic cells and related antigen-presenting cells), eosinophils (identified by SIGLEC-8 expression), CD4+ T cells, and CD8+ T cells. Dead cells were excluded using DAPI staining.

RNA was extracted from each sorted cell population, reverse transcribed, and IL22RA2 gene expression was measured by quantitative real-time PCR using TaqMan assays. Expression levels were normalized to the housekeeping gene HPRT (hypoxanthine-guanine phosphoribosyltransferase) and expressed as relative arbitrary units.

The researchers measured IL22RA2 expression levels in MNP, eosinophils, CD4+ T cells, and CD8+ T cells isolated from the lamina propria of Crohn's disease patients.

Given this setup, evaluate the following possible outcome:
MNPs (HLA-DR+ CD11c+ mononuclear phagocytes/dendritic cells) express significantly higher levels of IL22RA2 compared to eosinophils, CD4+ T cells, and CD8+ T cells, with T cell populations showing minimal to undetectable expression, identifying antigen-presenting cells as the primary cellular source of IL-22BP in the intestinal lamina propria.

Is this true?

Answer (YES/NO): YES